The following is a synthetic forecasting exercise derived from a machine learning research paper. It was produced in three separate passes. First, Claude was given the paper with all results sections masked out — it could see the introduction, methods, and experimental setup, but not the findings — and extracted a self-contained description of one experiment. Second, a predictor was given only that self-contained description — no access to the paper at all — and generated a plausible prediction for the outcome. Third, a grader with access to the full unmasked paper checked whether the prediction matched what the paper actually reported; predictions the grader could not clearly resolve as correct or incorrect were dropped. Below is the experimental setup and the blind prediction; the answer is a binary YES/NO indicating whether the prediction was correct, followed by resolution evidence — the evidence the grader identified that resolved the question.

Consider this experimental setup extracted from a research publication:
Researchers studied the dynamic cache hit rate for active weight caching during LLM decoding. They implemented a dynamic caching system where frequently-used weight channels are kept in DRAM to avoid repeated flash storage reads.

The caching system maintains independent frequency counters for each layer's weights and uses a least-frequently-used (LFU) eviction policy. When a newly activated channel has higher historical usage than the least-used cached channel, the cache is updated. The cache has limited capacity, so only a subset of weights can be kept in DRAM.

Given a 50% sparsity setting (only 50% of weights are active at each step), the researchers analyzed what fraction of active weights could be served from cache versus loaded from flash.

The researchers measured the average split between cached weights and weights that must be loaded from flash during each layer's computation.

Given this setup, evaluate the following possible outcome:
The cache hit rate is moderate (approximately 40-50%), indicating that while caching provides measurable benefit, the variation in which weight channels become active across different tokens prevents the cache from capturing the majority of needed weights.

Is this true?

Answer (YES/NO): NO